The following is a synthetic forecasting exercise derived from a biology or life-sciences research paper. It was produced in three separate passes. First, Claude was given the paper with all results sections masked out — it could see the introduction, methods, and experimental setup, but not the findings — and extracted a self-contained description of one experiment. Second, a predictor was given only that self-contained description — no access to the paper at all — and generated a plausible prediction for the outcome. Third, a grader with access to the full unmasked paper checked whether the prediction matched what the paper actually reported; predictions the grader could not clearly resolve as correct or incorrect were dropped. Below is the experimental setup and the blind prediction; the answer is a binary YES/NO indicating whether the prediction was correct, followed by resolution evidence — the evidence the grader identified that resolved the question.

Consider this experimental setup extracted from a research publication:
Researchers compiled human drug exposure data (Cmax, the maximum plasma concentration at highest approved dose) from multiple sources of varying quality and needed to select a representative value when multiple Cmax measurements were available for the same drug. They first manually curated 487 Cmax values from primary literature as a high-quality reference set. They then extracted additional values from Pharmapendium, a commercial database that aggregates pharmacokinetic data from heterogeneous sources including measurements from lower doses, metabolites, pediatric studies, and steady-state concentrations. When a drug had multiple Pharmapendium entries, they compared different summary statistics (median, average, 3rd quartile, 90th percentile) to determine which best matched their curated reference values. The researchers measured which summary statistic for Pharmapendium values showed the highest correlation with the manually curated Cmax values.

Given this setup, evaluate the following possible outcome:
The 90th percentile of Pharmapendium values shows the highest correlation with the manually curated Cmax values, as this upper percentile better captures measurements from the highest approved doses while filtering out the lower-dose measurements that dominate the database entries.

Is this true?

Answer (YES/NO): NO